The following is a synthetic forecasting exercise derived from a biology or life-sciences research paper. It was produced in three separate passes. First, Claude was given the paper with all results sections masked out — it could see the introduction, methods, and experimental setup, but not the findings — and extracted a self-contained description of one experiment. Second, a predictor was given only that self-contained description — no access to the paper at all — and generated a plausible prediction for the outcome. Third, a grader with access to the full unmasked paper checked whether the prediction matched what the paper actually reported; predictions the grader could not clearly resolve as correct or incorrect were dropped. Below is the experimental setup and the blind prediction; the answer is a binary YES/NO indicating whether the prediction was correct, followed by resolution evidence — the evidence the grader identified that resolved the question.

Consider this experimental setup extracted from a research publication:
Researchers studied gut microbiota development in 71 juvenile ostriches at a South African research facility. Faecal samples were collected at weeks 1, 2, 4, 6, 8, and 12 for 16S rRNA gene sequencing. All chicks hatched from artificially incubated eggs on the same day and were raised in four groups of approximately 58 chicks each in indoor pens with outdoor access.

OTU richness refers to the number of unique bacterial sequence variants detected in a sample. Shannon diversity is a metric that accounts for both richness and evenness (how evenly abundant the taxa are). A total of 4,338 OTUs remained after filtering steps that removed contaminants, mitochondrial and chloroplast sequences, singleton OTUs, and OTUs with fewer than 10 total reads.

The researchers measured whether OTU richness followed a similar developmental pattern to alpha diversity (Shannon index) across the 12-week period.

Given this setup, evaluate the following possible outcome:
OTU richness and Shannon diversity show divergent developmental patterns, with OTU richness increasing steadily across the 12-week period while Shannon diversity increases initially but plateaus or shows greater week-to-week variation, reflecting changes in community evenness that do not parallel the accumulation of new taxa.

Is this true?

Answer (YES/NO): NO